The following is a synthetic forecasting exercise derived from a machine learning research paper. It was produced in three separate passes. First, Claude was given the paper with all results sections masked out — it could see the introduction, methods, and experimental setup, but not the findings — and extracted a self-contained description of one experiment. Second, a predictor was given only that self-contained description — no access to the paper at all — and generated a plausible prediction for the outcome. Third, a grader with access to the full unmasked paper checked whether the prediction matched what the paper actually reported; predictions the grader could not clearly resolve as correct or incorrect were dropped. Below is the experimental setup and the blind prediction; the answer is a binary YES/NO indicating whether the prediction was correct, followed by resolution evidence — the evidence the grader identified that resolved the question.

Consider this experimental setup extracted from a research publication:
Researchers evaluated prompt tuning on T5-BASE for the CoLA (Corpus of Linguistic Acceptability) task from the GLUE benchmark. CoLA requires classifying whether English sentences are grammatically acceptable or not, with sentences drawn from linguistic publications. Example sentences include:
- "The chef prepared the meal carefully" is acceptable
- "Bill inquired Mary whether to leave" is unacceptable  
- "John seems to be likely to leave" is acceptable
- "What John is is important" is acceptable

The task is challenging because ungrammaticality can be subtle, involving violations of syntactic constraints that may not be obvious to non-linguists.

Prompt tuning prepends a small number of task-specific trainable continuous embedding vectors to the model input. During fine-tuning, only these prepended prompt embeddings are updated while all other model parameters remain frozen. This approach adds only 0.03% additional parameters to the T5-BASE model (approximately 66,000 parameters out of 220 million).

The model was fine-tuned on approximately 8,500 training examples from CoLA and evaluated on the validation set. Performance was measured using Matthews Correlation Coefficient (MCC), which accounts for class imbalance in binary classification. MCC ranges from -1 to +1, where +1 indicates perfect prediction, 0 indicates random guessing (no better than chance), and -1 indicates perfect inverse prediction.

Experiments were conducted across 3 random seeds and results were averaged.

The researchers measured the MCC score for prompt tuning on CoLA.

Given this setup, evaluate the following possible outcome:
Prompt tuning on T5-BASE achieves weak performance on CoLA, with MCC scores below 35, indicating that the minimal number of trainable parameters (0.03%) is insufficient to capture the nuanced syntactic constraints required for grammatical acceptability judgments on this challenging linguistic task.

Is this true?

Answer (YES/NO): YES